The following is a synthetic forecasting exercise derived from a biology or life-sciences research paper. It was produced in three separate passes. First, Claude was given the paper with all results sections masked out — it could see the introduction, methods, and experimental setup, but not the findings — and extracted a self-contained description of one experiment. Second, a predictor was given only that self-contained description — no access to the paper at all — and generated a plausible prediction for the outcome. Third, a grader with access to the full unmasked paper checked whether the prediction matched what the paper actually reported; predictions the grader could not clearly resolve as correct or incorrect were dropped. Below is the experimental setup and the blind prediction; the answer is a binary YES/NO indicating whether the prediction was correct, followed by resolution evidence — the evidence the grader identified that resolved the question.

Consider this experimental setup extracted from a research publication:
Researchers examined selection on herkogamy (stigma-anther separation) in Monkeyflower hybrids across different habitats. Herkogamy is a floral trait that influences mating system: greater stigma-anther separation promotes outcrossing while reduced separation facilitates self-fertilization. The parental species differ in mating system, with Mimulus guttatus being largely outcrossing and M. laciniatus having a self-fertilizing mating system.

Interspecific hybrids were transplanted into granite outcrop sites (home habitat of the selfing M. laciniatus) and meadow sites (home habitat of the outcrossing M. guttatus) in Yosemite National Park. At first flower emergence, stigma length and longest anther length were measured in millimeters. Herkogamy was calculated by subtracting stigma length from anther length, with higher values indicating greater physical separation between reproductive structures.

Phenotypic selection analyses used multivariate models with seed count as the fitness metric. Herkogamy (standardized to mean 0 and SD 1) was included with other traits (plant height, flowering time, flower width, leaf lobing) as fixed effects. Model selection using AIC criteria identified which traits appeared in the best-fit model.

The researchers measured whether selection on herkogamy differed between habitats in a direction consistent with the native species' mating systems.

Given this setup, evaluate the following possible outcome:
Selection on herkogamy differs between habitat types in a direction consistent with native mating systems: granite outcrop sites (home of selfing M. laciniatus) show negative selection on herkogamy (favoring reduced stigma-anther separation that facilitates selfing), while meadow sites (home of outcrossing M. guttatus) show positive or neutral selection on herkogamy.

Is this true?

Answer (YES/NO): NO